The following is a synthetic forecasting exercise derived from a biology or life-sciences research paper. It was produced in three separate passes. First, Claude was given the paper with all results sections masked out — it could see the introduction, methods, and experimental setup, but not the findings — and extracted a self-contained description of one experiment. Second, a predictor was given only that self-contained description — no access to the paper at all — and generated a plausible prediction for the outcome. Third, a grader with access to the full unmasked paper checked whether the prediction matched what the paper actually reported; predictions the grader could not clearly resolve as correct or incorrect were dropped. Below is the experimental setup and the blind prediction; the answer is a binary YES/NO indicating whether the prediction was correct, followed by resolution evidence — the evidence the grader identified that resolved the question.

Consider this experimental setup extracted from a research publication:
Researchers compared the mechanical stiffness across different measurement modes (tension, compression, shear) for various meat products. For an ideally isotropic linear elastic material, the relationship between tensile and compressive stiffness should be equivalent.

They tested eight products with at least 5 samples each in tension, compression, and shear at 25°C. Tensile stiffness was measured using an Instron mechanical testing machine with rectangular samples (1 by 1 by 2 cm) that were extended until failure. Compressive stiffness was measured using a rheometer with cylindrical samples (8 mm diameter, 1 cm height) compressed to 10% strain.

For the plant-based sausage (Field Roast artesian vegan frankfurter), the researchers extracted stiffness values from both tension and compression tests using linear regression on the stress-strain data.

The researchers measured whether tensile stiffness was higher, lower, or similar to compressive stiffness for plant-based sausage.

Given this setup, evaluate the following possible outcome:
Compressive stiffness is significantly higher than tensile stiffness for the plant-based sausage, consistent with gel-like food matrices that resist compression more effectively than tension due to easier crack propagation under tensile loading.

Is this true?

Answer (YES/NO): YES